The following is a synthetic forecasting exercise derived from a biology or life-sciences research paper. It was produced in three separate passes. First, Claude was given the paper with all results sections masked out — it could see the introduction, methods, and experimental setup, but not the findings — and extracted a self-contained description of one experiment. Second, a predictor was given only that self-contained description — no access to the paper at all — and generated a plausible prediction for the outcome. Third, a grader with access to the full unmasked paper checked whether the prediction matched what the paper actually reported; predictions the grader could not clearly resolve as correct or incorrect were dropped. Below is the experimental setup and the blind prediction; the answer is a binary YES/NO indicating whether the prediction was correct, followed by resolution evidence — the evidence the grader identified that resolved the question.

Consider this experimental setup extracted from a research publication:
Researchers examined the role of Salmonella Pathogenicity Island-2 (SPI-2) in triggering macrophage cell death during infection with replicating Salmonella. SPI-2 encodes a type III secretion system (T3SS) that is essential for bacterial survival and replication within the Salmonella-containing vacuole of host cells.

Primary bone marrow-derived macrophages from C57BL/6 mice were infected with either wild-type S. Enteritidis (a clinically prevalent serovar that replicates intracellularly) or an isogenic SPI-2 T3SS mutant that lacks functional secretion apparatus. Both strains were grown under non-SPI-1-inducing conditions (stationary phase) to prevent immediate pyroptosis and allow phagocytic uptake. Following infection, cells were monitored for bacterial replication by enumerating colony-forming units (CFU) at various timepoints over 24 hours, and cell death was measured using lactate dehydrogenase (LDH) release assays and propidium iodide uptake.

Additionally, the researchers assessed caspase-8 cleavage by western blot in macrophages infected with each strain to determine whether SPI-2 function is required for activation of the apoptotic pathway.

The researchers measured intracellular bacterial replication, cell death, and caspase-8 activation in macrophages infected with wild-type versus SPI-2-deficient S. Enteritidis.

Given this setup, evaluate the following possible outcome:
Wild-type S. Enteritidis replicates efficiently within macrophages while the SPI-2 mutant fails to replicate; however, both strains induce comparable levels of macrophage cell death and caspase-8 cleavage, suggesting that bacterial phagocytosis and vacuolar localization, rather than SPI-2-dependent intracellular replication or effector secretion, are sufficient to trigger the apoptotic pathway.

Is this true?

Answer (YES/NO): NO